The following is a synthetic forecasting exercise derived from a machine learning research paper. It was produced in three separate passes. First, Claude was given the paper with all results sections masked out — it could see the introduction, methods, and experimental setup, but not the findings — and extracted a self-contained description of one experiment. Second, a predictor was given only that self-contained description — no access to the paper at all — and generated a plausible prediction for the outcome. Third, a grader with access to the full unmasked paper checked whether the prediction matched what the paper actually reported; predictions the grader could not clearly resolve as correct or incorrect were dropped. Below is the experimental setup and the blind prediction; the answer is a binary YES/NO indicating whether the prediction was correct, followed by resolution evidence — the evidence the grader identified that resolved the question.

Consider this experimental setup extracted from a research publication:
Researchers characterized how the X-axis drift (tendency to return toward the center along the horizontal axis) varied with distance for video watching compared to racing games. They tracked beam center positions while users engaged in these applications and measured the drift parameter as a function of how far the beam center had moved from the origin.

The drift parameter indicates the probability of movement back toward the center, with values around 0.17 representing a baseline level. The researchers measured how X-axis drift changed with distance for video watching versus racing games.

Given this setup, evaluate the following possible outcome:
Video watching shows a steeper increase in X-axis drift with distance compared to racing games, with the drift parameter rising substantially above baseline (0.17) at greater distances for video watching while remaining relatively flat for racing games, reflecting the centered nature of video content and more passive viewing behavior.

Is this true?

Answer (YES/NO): NO